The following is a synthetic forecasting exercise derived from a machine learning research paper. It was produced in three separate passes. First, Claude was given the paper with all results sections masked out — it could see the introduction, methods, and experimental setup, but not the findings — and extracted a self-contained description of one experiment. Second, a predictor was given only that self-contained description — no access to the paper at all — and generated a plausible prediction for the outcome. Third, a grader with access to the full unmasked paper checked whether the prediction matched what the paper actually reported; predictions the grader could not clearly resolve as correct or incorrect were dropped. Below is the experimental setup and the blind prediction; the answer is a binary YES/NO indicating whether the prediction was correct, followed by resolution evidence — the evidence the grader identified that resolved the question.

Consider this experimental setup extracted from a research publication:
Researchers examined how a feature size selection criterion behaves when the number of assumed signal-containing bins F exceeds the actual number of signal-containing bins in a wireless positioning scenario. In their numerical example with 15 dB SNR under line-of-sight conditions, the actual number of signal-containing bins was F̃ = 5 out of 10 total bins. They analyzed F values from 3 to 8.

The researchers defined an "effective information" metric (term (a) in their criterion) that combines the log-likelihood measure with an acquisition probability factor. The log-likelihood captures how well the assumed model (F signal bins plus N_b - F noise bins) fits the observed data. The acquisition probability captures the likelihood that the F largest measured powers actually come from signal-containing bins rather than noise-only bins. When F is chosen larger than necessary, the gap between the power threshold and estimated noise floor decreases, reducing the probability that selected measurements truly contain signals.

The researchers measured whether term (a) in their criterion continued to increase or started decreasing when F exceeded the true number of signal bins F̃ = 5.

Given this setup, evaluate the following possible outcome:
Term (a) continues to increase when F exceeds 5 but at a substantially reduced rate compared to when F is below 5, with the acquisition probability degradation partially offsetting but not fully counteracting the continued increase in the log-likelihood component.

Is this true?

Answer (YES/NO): NO